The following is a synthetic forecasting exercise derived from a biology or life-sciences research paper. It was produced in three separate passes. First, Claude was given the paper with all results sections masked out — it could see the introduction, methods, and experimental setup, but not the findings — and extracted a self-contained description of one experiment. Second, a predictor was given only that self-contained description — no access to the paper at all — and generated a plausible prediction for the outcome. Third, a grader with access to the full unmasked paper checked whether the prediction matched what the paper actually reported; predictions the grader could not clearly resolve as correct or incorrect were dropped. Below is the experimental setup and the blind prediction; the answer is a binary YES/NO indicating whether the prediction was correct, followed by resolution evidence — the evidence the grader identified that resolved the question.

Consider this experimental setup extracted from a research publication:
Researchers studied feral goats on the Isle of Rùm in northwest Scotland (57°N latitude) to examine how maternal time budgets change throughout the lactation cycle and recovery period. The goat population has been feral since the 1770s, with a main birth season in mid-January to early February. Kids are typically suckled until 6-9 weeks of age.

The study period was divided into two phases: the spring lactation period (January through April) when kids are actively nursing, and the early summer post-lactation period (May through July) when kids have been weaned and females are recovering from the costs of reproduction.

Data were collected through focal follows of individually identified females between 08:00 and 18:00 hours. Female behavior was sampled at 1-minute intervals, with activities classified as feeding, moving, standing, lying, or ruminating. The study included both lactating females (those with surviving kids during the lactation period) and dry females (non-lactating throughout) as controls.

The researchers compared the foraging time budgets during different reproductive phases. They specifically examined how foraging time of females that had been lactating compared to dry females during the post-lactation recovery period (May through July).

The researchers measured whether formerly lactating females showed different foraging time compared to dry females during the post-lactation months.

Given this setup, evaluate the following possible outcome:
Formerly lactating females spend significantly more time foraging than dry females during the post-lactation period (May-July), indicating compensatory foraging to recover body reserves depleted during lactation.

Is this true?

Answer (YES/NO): NO